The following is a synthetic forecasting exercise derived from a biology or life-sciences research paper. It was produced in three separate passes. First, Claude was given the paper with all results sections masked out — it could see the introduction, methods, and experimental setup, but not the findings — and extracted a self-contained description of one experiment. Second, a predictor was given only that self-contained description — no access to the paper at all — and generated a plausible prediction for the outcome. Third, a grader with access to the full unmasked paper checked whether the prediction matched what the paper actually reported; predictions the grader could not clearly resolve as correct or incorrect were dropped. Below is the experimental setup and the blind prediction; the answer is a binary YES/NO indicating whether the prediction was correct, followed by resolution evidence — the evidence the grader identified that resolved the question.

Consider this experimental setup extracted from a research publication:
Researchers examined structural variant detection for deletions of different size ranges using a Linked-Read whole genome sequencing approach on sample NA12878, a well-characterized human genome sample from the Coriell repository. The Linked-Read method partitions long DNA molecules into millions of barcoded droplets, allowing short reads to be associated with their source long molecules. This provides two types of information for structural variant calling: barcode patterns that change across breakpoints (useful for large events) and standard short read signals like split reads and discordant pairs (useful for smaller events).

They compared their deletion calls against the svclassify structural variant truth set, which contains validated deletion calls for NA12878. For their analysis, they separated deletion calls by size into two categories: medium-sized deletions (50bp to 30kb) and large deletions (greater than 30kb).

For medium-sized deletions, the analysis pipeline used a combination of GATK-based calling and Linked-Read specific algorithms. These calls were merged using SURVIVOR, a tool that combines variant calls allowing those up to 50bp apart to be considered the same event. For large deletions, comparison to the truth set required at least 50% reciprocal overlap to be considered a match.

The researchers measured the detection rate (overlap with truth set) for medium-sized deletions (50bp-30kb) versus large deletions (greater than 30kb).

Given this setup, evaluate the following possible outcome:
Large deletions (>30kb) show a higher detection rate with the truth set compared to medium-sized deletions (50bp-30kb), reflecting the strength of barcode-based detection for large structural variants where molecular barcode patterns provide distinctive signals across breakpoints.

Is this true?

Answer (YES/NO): NO